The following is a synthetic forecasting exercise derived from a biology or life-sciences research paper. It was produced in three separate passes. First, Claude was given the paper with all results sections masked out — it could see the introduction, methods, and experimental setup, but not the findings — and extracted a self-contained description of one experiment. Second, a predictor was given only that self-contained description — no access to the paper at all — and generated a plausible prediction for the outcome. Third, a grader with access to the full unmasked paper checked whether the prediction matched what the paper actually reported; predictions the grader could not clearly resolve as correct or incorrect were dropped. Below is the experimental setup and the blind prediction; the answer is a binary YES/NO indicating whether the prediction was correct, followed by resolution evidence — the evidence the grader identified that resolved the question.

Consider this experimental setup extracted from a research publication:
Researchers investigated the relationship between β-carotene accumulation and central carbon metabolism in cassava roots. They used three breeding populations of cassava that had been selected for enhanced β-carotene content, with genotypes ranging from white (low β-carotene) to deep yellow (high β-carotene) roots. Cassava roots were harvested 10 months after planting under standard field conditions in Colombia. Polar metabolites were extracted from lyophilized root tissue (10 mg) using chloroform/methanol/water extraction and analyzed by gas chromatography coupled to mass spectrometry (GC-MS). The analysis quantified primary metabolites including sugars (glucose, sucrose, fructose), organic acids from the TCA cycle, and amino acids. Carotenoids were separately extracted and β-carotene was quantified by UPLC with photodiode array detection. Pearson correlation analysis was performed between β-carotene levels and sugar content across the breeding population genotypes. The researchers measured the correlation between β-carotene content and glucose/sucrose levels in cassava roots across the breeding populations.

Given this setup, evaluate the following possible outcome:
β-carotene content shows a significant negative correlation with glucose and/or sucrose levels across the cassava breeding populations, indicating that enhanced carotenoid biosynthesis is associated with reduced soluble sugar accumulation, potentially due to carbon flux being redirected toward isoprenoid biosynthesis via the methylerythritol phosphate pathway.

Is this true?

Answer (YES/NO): NO